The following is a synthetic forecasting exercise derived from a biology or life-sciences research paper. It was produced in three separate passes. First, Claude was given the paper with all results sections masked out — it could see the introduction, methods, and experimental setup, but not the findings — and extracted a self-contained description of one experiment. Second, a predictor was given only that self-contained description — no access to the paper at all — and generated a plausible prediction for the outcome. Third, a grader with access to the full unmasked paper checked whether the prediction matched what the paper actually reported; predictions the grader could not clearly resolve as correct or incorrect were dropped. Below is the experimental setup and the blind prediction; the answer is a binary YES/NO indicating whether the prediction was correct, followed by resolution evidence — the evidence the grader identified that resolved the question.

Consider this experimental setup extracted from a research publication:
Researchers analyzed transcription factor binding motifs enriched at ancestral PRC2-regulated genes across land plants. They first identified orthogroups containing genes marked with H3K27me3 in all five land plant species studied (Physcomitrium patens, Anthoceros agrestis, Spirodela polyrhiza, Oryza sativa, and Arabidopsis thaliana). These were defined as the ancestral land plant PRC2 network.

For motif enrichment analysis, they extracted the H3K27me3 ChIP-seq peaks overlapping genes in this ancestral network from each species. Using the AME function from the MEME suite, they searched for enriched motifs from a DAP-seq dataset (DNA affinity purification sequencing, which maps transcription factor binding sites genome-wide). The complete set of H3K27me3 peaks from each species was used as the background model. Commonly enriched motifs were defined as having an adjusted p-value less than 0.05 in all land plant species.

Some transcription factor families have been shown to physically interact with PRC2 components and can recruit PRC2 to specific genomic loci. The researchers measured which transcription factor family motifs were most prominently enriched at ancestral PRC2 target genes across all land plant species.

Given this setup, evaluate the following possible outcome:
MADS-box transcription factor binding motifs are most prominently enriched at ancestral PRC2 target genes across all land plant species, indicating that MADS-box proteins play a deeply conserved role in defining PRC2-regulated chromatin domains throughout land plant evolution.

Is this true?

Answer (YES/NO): NO